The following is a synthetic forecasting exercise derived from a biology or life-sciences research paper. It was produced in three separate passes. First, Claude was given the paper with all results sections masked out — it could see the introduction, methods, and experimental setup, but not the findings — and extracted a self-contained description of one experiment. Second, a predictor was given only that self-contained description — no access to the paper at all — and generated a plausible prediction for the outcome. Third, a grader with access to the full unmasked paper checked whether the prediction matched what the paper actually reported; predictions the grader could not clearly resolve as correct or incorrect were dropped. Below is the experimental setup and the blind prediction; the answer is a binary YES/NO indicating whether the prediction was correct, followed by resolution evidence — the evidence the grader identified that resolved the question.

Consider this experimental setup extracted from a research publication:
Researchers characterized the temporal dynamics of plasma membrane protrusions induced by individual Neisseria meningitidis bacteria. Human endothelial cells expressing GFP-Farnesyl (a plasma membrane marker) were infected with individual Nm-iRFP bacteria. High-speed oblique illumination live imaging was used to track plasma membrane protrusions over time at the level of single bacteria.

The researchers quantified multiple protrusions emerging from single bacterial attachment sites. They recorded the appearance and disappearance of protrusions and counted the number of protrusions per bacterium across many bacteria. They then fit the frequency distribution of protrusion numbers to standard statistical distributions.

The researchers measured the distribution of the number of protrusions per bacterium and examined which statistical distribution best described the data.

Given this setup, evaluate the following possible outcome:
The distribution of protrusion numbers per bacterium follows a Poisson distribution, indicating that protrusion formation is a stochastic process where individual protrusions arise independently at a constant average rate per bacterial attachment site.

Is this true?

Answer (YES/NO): NO